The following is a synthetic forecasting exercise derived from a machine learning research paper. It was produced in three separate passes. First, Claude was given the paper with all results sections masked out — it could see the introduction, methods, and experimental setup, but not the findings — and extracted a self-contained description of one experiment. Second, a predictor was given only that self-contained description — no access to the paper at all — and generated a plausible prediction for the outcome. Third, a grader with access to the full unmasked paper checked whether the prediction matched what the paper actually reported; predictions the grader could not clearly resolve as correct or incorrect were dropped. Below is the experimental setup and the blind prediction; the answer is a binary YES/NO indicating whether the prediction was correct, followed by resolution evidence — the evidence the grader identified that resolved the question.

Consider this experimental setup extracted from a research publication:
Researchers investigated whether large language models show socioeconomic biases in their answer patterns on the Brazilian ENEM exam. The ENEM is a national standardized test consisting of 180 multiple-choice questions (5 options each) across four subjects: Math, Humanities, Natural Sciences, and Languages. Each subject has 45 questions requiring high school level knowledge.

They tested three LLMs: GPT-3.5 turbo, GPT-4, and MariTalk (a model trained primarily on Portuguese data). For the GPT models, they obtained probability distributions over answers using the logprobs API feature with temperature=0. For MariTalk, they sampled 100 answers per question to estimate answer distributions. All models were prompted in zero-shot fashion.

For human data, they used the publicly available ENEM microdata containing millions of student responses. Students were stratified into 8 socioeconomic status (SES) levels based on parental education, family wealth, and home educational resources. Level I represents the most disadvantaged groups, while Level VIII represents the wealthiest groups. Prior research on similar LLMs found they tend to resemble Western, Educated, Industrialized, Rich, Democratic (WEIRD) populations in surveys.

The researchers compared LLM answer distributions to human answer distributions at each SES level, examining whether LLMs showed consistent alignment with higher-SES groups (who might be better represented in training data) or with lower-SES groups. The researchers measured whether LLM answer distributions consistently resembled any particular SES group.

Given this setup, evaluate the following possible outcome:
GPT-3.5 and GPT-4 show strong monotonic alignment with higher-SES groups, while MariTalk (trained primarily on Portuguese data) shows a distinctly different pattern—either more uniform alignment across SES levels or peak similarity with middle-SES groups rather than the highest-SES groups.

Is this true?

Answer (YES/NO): NO